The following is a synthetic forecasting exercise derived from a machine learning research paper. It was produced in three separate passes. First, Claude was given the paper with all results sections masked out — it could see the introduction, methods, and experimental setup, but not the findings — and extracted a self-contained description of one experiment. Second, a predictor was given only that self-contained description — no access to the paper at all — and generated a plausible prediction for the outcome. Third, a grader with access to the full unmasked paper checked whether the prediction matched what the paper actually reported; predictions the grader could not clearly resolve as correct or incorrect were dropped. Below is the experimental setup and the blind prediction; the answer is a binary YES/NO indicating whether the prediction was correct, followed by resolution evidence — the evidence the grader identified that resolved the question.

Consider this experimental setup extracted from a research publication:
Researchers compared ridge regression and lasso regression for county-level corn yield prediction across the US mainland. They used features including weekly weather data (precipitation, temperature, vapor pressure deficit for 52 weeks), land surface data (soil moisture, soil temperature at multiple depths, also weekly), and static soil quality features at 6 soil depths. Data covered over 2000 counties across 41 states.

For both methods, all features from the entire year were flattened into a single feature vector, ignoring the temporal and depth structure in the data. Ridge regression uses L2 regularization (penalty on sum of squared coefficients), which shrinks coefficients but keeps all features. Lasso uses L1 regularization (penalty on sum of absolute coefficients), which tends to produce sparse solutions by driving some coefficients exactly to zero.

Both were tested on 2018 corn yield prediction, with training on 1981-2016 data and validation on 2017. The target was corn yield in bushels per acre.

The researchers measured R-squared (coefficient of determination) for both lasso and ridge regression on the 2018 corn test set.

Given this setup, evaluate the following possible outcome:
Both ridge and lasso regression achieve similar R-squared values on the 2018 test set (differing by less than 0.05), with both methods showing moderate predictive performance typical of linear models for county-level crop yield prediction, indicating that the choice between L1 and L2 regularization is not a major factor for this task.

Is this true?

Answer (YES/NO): NO